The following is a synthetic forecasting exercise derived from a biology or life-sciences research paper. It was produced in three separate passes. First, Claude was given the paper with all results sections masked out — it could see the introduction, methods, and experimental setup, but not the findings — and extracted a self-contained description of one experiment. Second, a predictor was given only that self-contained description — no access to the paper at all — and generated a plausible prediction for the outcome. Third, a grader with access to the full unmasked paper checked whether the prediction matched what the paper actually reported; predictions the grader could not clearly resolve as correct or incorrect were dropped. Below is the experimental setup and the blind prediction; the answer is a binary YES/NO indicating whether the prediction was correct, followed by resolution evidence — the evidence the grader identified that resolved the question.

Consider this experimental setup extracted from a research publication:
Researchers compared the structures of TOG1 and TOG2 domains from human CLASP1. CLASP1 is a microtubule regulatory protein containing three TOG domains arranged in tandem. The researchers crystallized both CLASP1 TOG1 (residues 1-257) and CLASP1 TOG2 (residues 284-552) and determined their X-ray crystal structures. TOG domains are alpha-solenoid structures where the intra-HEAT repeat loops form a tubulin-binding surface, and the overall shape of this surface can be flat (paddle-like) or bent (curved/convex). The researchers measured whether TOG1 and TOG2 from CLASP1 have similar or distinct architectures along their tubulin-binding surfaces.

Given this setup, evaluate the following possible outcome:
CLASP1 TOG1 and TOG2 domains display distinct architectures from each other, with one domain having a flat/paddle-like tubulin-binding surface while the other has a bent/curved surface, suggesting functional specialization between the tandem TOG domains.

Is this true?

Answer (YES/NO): YES